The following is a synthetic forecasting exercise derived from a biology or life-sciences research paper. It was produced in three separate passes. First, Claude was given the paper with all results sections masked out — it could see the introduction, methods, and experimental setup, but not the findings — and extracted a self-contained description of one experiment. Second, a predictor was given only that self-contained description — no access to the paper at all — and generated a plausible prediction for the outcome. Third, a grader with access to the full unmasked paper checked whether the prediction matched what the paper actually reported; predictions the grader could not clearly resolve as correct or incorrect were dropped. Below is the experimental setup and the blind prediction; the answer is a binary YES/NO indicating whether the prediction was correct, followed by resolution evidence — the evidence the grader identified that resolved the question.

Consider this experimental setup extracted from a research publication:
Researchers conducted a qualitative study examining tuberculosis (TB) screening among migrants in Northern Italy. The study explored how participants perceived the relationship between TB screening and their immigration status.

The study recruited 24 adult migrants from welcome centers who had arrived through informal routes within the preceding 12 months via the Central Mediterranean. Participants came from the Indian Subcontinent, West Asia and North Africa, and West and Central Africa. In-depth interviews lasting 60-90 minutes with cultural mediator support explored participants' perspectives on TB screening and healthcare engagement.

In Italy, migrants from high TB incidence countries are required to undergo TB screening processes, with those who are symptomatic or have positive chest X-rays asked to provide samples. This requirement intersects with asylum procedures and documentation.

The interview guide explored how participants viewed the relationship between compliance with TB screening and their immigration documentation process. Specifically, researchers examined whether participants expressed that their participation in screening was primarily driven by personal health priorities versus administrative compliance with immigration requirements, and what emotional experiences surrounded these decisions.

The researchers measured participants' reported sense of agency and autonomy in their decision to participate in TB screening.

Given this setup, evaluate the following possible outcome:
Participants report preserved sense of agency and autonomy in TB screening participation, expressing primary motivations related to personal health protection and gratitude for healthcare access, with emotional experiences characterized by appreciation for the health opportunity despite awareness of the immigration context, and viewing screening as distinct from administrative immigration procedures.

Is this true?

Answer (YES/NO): NO